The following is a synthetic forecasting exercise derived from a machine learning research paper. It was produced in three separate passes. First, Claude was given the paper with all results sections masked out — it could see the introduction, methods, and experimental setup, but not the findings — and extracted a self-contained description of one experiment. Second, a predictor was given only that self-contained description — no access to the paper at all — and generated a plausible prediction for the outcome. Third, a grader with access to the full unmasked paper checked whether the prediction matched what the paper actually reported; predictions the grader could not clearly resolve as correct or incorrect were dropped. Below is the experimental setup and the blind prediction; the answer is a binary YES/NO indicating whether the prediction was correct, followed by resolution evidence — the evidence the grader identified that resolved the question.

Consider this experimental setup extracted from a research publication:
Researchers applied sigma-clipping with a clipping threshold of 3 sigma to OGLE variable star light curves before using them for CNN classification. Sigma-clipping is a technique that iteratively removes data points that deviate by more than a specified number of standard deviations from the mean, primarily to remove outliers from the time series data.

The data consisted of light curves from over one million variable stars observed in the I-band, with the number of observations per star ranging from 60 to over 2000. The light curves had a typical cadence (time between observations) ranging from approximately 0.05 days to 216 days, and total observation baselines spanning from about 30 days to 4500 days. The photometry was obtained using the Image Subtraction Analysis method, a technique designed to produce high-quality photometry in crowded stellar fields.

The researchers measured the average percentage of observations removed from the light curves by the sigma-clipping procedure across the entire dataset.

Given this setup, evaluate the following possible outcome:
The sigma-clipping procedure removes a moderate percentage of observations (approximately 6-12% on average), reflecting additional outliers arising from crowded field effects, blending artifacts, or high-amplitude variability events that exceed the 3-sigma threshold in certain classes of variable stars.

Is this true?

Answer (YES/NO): NO